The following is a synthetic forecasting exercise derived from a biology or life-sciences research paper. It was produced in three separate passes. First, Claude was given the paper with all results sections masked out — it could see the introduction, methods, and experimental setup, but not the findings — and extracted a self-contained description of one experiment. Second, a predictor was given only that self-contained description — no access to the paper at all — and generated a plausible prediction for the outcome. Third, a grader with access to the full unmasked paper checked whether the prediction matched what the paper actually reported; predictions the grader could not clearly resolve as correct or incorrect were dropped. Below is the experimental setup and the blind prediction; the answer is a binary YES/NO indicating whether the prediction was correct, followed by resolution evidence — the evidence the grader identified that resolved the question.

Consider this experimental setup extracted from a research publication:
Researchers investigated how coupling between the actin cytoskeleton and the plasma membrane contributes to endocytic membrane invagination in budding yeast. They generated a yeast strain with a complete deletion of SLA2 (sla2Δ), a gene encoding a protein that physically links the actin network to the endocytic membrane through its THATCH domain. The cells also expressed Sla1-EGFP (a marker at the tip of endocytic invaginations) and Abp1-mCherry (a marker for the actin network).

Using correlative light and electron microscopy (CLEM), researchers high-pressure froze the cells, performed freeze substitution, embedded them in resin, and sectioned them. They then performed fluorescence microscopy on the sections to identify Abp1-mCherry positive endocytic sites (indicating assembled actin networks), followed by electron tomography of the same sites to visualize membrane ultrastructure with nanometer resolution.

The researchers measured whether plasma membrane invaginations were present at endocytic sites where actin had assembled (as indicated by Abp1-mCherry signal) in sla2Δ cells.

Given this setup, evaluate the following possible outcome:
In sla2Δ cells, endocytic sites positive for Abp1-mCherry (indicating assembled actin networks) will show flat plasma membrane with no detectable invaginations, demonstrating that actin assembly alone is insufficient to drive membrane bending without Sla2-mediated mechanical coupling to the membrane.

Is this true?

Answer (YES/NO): YES